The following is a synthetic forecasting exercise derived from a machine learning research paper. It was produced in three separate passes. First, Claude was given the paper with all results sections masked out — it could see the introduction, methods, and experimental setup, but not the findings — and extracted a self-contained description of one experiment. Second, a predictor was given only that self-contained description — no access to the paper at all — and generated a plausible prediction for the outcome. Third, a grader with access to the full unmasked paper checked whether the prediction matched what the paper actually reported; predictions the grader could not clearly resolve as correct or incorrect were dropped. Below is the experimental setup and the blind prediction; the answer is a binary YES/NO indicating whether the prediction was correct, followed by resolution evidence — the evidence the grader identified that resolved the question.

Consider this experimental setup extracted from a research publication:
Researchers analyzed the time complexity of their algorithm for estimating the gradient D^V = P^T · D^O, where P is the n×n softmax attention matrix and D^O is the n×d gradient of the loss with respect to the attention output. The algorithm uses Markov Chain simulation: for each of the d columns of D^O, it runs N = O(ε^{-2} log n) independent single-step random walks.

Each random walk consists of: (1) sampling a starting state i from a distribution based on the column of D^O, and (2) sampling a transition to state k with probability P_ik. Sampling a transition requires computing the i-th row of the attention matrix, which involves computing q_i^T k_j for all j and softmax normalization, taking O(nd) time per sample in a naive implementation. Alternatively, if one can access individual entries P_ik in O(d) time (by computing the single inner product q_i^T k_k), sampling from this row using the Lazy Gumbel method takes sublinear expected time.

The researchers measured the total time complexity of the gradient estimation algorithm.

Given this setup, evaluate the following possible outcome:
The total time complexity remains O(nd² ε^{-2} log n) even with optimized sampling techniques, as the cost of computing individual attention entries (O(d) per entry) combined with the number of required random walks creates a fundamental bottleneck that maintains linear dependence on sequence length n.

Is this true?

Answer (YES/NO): YES